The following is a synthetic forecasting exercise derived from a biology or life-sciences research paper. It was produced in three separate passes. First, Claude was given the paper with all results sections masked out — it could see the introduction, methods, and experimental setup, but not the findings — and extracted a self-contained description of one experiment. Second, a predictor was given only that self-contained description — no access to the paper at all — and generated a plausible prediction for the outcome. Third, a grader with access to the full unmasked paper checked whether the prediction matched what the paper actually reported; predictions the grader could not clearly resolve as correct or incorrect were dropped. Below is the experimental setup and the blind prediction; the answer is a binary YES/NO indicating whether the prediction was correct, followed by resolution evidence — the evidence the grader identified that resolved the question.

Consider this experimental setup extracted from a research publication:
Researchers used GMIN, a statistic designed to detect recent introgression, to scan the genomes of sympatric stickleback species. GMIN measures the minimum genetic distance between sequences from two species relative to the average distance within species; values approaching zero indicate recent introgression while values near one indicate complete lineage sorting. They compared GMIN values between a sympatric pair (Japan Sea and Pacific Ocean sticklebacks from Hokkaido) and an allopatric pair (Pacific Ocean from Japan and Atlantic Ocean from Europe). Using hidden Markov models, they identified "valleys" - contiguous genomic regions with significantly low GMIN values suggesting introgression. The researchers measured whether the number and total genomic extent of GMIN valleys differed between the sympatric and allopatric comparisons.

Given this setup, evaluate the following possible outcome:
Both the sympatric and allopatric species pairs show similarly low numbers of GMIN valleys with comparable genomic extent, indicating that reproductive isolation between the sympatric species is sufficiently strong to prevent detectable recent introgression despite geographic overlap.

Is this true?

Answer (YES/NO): NO